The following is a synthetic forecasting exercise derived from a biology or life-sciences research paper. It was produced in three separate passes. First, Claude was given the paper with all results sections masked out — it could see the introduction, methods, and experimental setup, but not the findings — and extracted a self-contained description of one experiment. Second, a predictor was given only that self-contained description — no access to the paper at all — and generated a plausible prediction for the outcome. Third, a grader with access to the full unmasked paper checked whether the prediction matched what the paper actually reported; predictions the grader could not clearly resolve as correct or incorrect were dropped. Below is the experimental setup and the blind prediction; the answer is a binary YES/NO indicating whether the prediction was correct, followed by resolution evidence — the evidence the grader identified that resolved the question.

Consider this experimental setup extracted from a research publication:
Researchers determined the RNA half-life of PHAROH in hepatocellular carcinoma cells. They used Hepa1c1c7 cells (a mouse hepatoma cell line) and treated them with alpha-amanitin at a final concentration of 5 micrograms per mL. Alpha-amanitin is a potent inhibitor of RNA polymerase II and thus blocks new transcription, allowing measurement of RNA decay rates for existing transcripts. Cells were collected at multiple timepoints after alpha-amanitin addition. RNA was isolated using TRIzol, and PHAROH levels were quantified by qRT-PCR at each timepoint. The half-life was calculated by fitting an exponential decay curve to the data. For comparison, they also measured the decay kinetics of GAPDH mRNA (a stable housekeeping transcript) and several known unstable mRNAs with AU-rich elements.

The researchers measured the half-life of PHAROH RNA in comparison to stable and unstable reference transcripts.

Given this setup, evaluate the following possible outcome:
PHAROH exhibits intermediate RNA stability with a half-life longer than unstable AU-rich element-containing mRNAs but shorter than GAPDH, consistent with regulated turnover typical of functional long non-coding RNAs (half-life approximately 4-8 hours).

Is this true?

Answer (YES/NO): NO